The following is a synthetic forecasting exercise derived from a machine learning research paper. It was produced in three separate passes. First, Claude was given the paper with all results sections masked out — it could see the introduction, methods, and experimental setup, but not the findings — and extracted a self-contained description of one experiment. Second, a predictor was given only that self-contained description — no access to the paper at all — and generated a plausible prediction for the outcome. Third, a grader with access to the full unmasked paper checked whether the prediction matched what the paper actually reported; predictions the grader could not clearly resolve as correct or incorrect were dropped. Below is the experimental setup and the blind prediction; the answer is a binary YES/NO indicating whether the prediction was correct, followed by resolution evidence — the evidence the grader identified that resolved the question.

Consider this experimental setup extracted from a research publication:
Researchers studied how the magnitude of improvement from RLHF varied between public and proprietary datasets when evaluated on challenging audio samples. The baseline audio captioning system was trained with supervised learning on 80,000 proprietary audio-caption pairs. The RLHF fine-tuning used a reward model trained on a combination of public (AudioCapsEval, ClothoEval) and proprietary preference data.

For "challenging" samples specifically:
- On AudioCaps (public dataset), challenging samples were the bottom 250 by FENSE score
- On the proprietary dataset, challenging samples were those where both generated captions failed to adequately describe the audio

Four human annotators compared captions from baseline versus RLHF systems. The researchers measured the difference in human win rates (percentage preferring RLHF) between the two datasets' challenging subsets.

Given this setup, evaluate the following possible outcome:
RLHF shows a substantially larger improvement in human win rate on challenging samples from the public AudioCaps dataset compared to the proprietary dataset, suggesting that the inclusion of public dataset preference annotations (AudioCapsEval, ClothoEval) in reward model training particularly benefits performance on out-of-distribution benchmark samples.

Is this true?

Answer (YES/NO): NO